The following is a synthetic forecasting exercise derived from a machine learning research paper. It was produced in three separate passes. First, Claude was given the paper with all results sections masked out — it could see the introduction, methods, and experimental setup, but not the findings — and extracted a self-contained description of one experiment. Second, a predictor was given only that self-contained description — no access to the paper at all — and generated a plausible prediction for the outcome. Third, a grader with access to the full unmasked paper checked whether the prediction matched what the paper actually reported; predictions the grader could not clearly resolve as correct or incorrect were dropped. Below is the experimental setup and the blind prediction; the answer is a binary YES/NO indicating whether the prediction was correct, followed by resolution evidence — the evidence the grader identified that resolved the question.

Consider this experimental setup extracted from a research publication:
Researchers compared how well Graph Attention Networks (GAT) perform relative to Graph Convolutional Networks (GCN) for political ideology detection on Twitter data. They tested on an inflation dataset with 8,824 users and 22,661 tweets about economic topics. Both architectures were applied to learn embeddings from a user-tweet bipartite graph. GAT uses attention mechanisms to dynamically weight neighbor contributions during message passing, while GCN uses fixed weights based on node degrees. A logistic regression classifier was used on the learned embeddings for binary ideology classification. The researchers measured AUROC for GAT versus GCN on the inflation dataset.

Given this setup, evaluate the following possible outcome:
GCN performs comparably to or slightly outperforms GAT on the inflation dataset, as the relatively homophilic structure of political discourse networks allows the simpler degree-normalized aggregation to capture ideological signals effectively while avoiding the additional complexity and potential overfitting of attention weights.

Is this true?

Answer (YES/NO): NO